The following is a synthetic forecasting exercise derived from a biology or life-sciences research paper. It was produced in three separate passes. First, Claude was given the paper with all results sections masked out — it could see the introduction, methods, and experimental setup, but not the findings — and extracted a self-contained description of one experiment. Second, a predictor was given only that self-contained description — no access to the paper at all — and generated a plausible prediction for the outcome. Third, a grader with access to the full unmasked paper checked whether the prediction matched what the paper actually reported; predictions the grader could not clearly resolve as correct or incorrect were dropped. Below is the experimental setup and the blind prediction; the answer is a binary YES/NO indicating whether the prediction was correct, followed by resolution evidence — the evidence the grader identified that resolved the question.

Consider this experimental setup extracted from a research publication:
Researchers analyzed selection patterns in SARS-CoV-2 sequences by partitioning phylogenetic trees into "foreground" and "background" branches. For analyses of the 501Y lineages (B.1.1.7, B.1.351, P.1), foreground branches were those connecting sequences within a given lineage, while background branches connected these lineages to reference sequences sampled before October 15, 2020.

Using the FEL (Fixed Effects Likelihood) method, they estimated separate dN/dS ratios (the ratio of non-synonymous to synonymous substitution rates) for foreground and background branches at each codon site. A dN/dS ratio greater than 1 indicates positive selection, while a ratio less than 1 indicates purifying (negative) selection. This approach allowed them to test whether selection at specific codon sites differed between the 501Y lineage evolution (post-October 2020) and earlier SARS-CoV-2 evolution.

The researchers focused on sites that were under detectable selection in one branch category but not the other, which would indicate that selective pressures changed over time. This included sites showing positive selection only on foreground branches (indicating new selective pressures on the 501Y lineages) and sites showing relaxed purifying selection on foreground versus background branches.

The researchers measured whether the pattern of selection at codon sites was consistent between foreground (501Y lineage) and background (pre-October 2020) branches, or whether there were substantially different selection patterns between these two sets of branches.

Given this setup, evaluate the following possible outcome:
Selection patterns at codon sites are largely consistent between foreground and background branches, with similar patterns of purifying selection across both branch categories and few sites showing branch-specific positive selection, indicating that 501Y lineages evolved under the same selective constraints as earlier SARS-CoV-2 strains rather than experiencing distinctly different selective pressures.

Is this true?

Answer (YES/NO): NO